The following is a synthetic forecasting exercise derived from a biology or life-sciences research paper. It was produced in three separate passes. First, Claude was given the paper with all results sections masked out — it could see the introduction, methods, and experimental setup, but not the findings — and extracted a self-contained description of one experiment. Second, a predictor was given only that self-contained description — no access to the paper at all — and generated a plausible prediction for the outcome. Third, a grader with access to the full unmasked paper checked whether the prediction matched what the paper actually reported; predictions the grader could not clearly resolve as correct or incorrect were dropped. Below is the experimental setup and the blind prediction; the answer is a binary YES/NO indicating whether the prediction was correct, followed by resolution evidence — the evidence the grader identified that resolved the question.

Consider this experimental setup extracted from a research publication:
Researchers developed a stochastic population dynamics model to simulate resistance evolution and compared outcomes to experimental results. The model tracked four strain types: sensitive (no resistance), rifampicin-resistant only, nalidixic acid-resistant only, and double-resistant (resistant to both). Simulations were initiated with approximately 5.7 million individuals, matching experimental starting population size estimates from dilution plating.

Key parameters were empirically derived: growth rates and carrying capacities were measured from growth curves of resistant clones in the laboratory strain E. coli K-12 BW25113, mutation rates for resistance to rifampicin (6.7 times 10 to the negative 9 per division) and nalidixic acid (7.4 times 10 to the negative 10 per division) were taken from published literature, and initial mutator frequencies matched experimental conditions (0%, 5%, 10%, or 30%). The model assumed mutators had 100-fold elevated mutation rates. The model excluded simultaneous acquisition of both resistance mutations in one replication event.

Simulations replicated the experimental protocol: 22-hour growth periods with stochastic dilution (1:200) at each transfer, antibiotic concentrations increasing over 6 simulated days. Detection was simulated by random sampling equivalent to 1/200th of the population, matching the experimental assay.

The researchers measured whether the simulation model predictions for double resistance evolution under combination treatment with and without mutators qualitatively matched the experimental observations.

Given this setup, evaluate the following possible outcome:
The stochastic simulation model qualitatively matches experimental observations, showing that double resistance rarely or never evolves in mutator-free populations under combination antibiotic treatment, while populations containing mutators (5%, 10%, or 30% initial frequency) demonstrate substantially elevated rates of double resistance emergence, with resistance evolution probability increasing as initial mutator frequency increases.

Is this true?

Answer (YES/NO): YES